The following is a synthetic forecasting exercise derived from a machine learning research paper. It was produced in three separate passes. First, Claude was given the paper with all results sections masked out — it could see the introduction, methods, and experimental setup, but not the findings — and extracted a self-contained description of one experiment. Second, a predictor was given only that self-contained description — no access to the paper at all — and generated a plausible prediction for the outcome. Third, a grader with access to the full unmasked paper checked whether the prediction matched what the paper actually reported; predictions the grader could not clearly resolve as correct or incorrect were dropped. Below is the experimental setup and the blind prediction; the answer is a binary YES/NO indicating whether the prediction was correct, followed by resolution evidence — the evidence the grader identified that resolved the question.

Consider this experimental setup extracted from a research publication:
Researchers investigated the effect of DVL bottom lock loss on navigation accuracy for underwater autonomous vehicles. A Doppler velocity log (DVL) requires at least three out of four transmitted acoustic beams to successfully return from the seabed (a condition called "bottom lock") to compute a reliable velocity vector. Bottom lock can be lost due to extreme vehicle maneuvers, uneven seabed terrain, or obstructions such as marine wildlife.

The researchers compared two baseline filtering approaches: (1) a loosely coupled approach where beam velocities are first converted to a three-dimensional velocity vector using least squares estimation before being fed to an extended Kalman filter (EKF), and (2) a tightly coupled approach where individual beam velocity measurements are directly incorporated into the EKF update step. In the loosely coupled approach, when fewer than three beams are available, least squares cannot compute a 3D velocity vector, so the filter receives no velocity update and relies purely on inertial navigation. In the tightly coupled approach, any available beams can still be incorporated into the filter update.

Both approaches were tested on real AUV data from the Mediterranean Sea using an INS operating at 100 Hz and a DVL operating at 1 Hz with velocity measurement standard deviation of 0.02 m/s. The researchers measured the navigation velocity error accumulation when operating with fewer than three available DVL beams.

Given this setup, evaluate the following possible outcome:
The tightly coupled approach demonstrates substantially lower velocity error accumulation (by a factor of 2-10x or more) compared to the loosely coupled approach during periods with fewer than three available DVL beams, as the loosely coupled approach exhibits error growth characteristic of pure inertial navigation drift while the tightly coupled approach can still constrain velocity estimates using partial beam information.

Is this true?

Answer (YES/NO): NO